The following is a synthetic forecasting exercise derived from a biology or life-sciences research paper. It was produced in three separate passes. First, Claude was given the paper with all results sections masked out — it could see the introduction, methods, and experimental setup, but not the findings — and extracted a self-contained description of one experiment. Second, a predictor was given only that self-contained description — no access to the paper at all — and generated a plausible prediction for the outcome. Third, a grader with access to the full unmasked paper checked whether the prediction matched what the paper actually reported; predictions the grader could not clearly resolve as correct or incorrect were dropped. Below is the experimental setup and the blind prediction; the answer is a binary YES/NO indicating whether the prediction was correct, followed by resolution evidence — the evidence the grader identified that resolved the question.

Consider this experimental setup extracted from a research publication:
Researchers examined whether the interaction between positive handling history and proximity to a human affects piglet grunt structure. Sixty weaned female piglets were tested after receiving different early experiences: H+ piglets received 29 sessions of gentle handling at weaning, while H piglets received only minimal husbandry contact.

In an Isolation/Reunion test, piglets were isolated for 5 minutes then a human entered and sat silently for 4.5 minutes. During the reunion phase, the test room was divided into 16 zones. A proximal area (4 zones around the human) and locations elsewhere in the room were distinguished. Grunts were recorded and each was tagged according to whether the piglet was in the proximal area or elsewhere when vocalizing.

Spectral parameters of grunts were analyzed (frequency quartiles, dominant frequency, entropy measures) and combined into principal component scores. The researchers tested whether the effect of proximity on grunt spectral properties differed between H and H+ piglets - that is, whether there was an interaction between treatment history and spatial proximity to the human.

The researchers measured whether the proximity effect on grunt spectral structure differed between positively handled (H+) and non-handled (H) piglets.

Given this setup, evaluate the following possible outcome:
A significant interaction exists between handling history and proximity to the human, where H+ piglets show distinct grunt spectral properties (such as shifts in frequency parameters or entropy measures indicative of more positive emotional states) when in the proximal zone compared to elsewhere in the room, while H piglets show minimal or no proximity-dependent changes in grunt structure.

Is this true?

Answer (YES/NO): NO